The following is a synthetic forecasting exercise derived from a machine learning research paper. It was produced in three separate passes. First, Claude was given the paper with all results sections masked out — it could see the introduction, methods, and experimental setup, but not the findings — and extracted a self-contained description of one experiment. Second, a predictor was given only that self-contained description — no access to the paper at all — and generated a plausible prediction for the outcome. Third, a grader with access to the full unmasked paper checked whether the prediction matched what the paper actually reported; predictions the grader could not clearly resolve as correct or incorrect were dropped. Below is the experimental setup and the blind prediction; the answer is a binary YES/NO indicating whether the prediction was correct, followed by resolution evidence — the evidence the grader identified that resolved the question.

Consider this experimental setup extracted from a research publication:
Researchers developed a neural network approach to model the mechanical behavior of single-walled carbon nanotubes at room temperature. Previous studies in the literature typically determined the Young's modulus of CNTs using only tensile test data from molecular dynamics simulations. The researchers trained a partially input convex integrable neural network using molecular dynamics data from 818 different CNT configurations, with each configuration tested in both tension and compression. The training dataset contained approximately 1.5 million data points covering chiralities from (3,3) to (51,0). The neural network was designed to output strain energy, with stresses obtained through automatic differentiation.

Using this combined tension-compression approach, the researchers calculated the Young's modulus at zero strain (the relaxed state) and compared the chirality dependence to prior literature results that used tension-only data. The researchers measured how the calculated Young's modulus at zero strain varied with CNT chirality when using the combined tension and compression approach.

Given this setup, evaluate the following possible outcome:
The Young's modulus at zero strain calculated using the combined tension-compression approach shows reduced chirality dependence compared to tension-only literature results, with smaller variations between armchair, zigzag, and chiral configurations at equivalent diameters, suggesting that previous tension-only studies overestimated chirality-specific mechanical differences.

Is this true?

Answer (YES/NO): YES